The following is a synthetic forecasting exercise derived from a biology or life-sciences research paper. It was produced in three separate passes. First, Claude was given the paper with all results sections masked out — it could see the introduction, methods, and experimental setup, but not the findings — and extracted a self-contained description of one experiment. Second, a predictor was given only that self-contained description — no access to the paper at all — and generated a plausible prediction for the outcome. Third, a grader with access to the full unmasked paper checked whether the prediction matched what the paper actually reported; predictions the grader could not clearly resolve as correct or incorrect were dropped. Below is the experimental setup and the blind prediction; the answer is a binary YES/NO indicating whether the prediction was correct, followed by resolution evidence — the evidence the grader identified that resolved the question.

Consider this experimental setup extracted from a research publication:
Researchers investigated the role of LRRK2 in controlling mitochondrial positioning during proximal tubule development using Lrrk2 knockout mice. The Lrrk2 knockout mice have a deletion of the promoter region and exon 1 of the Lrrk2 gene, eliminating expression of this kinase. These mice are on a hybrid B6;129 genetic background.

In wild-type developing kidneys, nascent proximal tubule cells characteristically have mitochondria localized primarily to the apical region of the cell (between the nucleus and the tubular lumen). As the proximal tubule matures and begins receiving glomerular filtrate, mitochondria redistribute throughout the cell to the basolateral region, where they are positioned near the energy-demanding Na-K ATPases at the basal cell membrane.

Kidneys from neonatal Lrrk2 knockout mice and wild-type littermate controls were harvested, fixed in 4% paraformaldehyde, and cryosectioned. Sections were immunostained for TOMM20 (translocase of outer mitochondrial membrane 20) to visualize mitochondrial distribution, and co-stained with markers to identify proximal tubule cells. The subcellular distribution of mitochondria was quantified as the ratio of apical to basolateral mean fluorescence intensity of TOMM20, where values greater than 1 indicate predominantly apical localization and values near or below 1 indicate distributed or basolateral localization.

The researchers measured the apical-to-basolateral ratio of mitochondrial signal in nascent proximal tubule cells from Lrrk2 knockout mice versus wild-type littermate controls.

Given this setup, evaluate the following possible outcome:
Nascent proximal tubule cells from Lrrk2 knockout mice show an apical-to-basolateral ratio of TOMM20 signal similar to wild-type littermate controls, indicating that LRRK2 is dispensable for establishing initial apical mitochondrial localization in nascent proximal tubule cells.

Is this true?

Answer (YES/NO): NO